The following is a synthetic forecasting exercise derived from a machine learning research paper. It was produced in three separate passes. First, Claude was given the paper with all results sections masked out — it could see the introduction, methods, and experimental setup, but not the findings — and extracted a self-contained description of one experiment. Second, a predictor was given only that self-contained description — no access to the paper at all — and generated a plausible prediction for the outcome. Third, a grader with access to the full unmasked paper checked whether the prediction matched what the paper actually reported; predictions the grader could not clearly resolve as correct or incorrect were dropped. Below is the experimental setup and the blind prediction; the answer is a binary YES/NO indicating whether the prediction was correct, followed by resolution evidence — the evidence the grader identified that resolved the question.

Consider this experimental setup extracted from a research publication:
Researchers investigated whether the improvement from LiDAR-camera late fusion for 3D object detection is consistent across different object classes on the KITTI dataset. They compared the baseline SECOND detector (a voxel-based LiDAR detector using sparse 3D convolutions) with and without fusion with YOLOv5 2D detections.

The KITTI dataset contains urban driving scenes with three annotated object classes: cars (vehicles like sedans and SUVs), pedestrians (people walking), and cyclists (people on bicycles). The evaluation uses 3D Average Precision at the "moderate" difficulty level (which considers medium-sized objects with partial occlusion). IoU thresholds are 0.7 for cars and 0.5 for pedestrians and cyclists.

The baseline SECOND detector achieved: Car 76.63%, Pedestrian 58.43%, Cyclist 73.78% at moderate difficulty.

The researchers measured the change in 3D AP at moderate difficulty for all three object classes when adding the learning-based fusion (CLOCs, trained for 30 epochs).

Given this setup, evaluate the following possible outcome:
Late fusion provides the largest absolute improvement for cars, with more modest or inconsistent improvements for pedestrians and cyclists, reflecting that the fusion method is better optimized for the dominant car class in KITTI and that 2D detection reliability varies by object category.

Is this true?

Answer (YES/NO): NO